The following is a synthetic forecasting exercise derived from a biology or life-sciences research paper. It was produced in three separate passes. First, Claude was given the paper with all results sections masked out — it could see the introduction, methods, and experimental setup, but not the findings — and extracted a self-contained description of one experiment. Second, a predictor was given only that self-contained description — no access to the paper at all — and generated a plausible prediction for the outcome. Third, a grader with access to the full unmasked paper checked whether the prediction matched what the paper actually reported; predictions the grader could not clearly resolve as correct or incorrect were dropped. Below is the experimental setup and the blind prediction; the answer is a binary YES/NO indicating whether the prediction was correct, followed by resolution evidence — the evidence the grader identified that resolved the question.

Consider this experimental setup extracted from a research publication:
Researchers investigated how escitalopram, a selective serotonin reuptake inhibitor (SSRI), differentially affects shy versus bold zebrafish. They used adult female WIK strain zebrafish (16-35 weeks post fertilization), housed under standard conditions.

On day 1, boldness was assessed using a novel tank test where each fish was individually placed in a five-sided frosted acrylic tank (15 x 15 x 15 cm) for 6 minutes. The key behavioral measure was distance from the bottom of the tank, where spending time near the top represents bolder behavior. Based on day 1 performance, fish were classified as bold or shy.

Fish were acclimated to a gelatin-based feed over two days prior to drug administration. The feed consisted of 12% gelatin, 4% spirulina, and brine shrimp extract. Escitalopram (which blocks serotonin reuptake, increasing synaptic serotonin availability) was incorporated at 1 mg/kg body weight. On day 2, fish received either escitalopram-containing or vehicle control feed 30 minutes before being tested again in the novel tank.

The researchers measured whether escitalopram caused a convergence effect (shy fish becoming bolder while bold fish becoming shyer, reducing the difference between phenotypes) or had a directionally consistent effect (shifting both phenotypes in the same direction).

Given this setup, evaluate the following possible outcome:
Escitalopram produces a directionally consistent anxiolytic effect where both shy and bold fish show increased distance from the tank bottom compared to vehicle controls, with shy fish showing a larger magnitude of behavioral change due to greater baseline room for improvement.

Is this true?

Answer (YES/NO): NO